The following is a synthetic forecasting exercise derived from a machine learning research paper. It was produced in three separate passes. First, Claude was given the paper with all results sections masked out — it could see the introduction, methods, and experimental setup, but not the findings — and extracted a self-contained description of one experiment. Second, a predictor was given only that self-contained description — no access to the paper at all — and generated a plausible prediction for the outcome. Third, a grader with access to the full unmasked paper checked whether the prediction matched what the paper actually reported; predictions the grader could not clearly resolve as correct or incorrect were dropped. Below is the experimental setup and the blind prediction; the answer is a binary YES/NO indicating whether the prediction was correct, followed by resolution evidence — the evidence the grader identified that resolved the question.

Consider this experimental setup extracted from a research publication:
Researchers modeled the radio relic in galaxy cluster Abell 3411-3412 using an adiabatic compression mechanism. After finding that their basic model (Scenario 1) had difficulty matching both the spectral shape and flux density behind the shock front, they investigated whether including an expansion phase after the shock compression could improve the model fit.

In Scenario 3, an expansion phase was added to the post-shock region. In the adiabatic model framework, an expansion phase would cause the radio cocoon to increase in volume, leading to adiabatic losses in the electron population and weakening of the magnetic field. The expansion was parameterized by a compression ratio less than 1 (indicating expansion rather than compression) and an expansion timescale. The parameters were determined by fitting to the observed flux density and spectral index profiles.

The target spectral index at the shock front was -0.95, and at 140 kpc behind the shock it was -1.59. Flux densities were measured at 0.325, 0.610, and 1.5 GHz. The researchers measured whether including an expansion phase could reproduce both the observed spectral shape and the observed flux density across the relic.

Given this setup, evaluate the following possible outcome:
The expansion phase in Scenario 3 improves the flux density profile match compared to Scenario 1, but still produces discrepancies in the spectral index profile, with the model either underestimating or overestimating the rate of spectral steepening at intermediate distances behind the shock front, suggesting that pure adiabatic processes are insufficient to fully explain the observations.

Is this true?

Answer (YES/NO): NO